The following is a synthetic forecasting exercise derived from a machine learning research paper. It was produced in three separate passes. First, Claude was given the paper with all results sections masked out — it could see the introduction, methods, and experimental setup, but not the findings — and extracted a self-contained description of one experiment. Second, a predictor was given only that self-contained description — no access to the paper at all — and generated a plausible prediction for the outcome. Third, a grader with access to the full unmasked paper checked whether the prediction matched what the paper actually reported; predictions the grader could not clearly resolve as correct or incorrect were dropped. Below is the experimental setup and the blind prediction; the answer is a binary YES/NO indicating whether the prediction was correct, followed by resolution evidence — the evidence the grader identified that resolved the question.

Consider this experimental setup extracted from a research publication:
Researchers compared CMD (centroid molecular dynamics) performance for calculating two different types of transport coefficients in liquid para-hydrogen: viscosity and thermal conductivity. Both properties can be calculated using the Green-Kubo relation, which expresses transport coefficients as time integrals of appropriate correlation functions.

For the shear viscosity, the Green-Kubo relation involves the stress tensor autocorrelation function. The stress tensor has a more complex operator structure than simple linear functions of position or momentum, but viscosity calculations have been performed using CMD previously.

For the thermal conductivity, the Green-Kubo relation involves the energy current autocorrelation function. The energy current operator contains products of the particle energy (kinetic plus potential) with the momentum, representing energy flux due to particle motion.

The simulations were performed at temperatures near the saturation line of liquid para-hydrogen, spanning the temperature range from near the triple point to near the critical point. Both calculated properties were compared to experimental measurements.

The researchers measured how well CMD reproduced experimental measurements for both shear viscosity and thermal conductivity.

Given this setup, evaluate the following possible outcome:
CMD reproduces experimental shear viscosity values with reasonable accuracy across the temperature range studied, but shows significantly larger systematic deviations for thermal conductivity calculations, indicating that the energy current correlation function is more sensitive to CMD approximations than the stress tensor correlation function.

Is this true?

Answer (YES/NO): YES